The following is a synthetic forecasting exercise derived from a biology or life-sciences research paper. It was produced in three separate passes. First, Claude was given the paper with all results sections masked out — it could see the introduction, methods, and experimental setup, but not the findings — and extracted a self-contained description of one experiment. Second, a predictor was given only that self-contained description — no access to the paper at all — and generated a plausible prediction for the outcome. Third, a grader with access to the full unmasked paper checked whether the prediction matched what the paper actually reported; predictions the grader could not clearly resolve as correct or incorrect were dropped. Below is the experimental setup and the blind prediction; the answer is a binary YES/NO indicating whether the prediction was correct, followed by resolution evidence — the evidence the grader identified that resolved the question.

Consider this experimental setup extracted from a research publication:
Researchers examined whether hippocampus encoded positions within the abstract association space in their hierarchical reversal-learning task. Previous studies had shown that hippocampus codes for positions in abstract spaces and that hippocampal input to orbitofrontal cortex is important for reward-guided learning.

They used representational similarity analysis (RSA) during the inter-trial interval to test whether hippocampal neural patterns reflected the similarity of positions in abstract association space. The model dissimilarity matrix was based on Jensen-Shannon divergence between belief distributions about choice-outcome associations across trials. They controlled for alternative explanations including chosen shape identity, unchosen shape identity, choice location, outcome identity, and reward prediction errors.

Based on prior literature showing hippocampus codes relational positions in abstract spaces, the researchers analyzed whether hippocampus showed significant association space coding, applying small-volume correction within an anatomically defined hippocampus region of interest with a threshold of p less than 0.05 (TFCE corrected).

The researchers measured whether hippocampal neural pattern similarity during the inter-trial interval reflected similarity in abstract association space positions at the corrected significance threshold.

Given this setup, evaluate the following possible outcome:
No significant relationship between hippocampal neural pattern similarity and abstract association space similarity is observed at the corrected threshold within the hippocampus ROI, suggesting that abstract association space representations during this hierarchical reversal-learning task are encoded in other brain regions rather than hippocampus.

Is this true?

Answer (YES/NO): NO